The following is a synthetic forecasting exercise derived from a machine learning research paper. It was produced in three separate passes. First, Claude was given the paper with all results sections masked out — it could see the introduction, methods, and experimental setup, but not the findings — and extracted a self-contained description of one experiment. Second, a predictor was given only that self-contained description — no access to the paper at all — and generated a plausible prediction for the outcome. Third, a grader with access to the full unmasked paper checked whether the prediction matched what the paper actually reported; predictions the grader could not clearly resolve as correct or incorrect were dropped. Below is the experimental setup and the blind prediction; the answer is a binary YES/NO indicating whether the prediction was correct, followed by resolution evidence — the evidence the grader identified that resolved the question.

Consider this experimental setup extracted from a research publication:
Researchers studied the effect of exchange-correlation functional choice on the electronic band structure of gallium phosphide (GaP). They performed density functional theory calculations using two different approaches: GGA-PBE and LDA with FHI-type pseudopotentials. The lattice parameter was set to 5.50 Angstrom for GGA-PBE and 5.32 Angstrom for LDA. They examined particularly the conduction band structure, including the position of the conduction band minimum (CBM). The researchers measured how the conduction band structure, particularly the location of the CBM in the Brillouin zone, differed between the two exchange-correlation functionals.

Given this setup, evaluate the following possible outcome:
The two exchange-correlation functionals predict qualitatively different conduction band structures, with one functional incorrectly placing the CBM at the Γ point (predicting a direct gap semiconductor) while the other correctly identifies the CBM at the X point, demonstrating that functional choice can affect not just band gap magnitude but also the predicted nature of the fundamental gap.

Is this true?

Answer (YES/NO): NO